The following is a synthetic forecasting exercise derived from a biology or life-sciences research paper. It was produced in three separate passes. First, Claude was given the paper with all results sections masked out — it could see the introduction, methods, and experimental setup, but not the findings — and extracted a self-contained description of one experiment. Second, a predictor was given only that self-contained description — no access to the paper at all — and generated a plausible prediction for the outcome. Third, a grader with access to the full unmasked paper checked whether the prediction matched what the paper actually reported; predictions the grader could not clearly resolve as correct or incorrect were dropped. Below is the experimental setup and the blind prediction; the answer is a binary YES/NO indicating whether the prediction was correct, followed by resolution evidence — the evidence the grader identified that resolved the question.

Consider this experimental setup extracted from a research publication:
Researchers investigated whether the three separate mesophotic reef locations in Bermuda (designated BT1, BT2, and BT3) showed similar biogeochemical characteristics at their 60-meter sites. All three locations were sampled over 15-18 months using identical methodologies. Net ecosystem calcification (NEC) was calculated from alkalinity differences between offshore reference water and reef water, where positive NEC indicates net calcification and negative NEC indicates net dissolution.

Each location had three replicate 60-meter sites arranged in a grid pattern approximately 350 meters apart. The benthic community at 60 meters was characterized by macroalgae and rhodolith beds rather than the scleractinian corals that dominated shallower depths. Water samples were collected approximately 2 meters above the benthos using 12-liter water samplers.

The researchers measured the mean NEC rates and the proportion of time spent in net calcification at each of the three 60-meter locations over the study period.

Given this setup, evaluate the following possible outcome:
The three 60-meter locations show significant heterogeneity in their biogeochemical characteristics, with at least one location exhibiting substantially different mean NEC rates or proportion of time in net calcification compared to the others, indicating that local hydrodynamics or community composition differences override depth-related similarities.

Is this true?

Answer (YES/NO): YES